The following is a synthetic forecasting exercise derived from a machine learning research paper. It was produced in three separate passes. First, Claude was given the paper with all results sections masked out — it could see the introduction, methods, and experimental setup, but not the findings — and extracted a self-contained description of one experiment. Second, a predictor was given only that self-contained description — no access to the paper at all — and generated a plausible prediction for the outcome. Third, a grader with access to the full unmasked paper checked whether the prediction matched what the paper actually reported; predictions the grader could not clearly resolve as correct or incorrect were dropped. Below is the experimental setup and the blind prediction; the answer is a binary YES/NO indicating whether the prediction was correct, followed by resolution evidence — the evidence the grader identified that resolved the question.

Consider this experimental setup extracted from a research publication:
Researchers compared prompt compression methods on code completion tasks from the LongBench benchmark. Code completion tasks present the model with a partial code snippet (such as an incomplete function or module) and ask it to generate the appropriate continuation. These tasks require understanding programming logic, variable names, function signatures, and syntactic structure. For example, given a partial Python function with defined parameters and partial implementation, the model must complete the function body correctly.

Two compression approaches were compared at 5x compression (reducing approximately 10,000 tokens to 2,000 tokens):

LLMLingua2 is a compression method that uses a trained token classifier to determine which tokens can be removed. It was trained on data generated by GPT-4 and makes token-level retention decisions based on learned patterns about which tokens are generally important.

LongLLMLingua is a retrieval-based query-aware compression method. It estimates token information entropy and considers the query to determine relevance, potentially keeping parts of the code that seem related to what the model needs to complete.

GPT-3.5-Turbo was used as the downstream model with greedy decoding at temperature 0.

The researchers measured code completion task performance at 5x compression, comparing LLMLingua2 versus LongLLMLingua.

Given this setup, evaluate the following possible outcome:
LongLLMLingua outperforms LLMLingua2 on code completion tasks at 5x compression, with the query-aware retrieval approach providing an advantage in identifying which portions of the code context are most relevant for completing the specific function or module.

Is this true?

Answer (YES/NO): NO